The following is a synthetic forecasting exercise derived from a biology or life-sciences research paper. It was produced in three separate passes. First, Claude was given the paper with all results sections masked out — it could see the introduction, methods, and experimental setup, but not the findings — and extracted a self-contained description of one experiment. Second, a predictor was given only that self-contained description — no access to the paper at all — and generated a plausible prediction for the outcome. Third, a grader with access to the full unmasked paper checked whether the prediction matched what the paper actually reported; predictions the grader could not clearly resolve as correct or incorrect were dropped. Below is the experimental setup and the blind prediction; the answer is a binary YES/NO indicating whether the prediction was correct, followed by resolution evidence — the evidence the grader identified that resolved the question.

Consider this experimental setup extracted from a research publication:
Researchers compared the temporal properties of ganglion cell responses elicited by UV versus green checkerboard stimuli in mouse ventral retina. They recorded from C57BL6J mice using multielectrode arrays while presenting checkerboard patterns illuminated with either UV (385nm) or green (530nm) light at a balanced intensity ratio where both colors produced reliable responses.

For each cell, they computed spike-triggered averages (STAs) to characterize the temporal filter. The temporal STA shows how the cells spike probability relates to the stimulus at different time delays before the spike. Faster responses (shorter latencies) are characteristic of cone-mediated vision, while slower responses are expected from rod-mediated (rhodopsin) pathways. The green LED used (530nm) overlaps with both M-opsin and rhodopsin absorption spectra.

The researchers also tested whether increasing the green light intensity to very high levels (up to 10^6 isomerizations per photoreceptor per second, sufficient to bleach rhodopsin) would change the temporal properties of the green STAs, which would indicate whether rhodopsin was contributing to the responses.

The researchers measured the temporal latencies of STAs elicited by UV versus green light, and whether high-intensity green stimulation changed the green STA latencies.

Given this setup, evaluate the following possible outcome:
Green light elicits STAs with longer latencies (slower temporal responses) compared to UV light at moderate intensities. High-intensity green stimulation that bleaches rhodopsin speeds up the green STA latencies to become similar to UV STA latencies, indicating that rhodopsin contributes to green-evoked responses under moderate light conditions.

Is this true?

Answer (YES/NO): NO